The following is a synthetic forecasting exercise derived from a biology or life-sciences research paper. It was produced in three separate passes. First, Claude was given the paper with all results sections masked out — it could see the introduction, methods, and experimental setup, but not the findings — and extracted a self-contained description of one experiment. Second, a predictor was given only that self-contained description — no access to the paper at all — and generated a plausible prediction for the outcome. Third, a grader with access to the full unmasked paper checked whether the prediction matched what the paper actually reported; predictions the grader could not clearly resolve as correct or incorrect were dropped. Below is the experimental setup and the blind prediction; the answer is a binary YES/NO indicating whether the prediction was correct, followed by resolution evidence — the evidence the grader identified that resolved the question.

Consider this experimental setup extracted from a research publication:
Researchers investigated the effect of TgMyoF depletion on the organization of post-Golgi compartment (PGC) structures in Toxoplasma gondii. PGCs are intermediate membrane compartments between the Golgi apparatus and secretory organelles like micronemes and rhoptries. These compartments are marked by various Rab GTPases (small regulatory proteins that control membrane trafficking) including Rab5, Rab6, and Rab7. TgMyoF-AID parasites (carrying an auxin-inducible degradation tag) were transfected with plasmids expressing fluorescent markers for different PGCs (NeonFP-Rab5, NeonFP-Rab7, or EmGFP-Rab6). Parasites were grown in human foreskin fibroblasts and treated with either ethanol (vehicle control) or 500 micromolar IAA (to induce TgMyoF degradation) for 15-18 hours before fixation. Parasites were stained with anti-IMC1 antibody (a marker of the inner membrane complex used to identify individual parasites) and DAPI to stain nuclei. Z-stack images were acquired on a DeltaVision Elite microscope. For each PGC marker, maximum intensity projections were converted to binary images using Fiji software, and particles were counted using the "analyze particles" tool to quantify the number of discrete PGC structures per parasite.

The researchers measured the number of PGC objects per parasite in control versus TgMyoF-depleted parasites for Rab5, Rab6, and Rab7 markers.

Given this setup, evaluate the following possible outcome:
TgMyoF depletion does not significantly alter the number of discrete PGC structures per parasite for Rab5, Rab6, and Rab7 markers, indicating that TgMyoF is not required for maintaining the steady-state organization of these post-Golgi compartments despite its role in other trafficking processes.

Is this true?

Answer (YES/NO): NO